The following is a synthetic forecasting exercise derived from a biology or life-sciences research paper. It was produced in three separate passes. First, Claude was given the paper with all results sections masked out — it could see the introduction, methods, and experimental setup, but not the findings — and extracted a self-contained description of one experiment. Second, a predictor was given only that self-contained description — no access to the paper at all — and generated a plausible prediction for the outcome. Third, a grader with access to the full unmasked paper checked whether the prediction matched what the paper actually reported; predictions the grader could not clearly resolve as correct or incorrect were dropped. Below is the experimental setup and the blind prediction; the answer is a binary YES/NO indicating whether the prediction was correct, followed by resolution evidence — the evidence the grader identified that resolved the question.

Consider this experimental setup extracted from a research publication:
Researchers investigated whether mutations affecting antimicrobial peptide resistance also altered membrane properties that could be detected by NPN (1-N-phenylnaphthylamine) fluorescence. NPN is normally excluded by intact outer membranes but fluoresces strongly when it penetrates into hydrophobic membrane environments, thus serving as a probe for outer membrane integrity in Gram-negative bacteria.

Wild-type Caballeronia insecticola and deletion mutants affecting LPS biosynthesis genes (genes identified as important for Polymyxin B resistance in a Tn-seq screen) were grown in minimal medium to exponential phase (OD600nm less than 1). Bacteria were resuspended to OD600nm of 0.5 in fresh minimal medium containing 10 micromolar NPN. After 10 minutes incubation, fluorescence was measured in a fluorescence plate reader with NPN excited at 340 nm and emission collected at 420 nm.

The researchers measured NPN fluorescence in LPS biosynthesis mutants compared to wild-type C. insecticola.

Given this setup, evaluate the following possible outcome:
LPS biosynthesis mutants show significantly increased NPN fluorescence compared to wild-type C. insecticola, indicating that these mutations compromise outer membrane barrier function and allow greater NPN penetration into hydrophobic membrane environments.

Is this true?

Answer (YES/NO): NO